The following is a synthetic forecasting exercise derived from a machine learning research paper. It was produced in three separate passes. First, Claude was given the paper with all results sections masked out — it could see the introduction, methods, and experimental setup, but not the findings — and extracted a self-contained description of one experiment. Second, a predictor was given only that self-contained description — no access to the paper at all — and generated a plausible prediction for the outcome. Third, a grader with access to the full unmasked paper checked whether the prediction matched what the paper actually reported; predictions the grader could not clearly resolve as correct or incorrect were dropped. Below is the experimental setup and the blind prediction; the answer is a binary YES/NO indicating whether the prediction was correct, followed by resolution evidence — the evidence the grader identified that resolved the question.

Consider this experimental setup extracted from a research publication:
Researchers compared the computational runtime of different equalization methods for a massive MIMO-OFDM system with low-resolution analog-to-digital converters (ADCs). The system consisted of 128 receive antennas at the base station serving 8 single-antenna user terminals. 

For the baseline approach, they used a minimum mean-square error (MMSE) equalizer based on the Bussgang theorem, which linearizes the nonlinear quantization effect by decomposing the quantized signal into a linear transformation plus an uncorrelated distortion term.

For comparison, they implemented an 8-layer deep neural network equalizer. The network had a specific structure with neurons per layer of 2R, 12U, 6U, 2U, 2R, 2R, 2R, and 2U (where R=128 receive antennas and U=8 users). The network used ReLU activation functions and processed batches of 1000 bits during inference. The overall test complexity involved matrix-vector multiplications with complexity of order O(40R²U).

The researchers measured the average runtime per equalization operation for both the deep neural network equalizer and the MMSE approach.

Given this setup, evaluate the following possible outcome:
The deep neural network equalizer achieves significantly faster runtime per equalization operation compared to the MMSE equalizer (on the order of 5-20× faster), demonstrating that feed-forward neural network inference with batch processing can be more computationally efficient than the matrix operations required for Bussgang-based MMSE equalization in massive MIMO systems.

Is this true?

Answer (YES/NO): NO